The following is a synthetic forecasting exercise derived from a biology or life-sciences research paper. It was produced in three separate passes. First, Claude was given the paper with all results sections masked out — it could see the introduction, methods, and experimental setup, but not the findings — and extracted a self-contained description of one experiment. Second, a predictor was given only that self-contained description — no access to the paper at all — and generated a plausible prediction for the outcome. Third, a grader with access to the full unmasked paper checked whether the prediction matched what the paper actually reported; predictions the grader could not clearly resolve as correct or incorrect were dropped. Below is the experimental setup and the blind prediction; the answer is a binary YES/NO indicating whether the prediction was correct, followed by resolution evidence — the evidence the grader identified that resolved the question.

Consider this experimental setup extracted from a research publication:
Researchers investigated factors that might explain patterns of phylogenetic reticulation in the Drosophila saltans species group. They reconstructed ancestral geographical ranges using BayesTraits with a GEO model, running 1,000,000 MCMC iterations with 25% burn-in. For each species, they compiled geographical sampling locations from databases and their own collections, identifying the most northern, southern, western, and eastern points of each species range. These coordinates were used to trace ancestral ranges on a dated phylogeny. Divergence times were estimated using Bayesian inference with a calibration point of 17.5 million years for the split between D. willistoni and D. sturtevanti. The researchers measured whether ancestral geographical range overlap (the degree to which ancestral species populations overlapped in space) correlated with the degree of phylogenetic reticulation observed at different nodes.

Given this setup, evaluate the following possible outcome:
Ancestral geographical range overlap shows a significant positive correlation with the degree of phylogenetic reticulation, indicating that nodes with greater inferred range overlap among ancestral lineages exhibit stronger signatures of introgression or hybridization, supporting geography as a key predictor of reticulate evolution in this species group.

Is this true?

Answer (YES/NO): YES